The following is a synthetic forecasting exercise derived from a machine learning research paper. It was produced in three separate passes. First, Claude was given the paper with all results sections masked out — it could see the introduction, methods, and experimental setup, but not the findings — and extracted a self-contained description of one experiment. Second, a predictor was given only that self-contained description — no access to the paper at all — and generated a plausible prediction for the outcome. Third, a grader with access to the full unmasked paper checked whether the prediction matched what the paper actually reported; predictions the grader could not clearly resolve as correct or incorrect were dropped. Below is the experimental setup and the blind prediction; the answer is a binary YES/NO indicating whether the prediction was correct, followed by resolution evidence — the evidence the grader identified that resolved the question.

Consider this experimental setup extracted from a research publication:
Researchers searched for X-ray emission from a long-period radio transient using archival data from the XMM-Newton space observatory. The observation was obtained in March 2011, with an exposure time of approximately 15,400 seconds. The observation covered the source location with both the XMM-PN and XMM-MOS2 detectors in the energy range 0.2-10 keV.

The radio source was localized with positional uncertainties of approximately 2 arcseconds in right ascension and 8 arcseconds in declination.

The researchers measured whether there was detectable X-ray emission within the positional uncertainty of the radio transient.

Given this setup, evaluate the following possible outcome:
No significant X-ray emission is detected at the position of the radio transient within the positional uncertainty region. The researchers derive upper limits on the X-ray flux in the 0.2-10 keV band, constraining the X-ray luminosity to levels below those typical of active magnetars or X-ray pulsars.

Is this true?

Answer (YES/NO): NO